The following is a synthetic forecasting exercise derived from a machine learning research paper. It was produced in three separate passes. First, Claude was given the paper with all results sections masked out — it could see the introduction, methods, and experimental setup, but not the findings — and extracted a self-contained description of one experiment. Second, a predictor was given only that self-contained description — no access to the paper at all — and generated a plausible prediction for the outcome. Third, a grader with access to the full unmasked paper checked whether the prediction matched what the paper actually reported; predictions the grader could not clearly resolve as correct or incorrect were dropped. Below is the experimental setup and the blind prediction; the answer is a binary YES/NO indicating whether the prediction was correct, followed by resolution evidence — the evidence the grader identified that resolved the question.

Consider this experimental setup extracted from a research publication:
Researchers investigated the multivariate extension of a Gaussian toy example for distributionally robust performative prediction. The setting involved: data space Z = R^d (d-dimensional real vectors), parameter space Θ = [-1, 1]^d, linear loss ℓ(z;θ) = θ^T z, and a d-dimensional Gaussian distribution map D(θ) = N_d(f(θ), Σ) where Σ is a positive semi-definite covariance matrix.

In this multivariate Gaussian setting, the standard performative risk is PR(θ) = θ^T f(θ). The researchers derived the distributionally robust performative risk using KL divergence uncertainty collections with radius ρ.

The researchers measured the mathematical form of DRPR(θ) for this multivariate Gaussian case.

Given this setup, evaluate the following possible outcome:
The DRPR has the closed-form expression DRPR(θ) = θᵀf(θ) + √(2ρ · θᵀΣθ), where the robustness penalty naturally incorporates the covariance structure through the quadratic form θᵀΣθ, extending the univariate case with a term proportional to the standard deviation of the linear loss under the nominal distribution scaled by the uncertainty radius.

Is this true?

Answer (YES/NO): YES